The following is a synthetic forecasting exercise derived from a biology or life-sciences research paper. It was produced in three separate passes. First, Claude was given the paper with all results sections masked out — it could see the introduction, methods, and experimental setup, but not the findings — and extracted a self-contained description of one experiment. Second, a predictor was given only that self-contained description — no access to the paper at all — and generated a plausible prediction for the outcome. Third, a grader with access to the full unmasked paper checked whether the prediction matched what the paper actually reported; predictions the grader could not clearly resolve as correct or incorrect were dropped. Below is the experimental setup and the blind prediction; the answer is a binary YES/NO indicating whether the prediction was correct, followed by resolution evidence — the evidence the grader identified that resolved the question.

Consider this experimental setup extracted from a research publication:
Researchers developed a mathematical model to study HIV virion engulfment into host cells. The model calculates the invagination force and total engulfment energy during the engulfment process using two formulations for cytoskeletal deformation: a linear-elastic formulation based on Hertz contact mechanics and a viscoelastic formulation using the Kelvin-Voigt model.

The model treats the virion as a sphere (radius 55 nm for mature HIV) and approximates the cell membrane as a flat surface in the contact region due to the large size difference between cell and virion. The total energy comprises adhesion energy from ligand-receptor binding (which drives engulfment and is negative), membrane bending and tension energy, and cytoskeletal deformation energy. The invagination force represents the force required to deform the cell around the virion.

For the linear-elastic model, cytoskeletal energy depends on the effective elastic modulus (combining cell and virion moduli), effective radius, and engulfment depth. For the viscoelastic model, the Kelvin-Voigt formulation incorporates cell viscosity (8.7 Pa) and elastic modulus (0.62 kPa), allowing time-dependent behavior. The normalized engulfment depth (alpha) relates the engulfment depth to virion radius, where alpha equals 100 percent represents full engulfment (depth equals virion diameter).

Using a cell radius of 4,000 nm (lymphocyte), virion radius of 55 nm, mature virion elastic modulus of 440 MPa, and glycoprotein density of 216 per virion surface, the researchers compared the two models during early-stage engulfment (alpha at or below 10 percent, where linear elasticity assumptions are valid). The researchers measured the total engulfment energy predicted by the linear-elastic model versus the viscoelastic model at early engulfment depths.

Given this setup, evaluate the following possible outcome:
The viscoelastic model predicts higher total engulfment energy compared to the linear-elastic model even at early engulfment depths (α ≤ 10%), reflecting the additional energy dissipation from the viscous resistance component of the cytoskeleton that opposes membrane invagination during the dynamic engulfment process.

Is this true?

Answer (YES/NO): NO